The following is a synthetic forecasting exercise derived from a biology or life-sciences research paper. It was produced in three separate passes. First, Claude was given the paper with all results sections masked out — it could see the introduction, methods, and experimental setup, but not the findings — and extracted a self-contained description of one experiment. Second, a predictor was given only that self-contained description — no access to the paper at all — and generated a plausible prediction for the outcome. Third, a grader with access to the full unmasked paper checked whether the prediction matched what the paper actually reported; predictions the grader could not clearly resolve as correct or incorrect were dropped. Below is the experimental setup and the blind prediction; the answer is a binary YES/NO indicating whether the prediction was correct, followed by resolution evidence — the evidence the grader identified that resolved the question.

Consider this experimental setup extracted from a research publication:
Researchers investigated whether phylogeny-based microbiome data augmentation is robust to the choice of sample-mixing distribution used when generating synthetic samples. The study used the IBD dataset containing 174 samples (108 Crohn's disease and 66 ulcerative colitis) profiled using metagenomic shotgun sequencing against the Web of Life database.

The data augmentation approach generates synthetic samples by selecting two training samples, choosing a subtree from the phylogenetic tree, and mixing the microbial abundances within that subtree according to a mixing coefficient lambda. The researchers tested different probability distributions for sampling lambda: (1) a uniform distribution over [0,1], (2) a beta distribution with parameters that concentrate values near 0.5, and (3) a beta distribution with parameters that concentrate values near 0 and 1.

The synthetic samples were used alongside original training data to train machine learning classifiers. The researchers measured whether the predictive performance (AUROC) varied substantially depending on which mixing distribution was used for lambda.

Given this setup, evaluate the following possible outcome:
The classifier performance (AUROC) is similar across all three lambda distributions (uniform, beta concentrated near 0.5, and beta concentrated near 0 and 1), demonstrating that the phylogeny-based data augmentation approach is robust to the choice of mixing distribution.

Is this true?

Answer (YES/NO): NO